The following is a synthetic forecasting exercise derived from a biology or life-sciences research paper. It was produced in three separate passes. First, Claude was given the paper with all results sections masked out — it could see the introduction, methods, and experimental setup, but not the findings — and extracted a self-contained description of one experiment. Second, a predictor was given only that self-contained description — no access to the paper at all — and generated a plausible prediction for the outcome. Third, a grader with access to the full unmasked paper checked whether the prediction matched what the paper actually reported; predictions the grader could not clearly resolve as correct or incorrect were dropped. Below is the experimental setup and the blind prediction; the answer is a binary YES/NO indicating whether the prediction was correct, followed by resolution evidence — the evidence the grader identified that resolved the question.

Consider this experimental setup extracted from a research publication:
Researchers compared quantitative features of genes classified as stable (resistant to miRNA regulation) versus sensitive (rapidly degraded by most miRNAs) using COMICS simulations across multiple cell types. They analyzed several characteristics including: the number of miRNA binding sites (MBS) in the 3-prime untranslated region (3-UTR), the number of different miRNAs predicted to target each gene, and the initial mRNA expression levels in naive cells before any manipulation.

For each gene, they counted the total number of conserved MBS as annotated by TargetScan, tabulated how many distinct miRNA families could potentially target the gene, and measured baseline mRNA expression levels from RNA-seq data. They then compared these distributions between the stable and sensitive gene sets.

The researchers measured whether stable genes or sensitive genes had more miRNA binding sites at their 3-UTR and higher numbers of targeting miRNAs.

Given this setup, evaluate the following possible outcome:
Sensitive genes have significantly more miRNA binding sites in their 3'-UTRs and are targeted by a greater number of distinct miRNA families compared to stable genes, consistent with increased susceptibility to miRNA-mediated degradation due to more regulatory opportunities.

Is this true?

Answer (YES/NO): YES